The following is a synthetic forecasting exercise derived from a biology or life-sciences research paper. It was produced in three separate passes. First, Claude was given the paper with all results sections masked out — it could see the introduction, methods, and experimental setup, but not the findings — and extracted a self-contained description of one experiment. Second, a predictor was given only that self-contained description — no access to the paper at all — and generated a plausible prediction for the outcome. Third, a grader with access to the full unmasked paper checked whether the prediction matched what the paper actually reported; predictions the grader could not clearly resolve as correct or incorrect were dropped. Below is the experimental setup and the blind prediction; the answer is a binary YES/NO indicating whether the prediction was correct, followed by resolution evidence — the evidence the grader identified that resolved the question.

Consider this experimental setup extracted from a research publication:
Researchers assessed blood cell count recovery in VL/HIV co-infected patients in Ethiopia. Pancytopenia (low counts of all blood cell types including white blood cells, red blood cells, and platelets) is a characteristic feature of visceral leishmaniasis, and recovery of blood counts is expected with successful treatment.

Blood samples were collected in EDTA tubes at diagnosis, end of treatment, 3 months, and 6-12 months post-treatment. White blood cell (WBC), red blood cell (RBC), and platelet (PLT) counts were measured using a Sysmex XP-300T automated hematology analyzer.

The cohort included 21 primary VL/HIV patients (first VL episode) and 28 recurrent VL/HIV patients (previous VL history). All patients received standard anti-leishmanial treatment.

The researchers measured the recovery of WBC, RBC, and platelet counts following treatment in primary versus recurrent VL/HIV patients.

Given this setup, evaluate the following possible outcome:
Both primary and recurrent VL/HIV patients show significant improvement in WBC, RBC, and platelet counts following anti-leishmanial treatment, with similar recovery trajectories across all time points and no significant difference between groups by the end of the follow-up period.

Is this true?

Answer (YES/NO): NO